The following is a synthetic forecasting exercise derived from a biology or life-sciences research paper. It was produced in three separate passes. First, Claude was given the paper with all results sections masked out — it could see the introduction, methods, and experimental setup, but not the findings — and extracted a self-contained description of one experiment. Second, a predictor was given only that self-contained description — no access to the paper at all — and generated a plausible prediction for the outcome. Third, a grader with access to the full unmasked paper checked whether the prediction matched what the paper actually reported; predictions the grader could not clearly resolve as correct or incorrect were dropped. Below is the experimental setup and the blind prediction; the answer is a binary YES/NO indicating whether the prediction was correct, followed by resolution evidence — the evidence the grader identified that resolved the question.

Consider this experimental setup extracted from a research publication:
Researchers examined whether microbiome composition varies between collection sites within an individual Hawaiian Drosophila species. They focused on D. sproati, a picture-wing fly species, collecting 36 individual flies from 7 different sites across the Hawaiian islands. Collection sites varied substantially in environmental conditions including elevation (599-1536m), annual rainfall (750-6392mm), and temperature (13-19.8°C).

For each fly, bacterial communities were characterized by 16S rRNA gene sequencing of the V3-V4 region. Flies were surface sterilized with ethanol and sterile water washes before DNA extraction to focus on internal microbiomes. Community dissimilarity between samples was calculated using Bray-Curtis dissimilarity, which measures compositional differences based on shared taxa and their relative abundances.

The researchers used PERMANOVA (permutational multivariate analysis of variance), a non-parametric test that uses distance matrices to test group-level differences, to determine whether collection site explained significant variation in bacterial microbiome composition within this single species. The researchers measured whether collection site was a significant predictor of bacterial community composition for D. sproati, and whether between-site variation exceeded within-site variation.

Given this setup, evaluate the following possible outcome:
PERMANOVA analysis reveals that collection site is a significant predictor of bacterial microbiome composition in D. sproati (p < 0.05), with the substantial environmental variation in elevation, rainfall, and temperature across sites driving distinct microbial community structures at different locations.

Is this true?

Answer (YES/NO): NO